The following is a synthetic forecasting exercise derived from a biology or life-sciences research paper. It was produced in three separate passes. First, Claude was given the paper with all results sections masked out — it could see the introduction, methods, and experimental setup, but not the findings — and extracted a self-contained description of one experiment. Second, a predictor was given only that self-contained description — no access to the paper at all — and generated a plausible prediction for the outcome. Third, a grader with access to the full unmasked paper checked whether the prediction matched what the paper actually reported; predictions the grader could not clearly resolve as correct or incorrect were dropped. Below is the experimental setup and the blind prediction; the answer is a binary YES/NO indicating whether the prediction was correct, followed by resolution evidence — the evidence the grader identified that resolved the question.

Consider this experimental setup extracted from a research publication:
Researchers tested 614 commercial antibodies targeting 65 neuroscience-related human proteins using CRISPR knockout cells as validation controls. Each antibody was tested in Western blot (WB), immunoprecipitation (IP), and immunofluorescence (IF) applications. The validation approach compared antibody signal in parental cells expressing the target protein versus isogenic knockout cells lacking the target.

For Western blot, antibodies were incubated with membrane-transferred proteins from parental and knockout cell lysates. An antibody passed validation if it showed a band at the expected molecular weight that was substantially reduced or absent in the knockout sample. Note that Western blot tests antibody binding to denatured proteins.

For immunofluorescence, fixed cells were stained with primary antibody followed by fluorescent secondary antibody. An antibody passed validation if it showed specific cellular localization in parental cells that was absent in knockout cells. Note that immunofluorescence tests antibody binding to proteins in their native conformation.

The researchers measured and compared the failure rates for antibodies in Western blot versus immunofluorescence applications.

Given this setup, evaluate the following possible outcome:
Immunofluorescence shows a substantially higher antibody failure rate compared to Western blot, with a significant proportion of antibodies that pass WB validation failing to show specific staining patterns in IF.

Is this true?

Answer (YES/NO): YES